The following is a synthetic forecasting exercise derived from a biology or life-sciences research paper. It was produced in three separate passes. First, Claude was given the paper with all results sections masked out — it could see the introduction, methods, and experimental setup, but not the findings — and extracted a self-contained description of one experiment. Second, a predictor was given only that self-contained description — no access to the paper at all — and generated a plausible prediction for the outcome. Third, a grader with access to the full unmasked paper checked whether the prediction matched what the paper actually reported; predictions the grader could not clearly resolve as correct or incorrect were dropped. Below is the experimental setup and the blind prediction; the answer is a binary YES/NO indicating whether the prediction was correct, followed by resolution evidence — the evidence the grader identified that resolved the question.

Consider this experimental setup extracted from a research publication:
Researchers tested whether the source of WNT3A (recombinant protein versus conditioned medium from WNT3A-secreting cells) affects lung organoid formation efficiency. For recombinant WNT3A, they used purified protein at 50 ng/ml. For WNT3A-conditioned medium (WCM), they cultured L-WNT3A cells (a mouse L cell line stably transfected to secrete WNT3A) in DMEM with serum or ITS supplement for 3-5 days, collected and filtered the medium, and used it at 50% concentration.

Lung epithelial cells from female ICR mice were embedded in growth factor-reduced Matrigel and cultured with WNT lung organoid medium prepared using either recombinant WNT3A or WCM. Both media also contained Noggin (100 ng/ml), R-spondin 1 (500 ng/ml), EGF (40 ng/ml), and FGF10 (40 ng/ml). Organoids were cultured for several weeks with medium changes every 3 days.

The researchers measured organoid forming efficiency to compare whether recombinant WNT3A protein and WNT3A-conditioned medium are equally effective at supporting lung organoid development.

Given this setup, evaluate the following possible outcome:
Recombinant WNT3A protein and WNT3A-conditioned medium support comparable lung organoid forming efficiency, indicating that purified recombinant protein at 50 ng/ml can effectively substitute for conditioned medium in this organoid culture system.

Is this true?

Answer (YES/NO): NO